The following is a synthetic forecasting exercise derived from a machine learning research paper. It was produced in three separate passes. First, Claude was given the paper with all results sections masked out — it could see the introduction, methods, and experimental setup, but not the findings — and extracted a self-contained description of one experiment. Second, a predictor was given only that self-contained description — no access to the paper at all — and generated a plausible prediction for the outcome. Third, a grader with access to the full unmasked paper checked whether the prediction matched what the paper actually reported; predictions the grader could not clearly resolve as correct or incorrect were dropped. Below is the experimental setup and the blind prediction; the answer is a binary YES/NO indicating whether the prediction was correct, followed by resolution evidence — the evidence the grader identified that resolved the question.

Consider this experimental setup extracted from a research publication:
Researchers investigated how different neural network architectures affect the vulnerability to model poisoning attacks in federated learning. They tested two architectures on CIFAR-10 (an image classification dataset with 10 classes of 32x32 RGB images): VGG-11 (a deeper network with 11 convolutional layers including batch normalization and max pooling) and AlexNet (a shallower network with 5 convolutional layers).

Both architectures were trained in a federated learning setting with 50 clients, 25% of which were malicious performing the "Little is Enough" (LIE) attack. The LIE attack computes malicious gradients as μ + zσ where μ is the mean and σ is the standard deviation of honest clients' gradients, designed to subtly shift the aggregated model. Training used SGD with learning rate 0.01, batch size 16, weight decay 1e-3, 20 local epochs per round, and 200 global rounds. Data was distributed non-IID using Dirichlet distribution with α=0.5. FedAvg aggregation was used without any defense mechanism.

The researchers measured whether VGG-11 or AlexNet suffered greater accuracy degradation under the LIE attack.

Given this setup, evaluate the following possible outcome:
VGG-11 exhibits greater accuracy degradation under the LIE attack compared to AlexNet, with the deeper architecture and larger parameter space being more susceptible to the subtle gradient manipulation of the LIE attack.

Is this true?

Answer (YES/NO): NO